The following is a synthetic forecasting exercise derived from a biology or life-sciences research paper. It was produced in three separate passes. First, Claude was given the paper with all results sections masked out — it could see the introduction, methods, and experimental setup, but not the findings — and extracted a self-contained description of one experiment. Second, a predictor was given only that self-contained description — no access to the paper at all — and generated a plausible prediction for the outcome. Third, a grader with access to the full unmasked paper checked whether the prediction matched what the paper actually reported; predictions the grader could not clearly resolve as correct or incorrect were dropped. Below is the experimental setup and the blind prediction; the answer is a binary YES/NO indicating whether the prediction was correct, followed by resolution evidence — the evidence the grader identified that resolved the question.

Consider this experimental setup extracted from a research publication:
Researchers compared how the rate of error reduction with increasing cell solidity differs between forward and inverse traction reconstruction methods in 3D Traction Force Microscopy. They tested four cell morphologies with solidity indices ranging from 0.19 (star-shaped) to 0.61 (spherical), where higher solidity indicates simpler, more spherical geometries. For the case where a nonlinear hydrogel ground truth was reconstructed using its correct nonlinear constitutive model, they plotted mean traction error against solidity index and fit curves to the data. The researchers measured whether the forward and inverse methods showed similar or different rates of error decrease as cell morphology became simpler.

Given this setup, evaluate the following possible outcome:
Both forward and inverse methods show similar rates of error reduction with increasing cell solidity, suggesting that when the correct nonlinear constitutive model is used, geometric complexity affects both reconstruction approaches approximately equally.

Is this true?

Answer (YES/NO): YES